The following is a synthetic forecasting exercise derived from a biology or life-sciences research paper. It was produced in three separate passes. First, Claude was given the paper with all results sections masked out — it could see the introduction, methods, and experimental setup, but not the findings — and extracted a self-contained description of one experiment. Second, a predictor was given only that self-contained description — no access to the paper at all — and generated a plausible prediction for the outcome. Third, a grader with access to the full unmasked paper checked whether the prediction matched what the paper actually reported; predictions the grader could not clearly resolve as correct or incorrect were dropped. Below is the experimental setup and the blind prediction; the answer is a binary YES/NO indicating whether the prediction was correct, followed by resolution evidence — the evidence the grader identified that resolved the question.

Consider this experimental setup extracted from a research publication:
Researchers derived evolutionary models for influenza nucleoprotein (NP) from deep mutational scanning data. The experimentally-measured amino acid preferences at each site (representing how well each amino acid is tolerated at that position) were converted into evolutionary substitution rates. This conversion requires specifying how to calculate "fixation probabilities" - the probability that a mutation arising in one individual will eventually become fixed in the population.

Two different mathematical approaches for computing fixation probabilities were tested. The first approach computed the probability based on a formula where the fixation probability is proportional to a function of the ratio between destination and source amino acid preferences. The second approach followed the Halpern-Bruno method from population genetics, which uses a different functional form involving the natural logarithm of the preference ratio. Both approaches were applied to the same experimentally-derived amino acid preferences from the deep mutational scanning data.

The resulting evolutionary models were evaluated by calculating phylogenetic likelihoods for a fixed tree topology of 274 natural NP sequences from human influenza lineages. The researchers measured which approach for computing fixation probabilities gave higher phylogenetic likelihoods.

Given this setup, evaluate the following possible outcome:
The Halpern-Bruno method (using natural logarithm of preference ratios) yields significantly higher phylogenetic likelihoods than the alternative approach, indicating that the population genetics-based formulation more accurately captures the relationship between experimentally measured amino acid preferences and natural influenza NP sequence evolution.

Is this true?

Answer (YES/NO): NO